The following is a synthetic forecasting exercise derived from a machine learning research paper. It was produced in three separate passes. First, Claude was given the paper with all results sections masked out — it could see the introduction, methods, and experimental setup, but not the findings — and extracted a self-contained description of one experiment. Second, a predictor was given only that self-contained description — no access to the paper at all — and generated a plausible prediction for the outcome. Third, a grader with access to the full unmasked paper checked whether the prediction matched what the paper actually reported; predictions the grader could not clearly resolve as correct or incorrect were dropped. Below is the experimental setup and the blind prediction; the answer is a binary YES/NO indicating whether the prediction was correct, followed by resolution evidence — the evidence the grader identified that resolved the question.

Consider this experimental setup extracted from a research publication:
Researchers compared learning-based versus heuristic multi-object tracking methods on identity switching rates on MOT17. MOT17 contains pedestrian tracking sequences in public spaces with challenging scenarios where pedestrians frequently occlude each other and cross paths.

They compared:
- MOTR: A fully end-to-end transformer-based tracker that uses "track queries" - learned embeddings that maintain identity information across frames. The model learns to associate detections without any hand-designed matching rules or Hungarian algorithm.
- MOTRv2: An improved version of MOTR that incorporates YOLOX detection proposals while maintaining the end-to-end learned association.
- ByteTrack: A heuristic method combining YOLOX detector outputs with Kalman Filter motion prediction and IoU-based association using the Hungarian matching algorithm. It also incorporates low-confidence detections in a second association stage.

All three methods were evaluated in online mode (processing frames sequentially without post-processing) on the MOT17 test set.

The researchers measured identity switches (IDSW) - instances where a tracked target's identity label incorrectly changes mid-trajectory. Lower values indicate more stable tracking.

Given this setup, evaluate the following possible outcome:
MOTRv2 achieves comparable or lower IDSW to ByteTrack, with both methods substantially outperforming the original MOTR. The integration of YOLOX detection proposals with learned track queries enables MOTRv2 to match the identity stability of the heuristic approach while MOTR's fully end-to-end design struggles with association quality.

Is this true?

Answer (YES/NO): NO